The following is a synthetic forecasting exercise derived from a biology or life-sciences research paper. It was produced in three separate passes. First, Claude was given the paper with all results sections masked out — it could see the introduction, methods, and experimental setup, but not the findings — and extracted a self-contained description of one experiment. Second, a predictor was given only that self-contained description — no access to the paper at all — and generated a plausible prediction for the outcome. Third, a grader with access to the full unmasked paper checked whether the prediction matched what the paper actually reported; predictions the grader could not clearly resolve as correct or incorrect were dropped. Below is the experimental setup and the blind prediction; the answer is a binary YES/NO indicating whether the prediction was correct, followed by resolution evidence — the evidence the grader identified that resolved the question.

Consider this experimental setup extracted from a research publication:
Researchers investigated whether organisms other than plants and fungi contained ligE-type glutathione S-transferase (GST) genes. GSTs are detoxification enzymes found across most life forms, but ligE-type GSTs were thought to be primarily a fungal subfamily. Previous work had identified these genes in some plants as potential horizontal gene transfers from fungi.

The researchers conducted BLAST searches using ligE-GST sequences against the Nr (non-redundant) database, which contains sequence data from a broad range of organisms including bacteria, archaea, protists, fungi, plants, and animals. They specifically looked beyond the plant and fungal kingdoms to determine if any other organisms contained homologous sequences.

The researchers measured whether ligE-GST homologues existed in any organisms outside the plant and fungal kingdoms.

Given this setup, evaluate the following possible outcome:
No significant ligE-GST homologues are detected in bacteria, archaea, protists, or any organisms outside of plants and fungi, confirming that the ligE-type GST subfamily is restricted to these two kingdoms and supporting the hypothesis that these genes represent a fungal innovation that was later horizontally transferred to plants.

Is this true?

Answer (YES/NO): NO